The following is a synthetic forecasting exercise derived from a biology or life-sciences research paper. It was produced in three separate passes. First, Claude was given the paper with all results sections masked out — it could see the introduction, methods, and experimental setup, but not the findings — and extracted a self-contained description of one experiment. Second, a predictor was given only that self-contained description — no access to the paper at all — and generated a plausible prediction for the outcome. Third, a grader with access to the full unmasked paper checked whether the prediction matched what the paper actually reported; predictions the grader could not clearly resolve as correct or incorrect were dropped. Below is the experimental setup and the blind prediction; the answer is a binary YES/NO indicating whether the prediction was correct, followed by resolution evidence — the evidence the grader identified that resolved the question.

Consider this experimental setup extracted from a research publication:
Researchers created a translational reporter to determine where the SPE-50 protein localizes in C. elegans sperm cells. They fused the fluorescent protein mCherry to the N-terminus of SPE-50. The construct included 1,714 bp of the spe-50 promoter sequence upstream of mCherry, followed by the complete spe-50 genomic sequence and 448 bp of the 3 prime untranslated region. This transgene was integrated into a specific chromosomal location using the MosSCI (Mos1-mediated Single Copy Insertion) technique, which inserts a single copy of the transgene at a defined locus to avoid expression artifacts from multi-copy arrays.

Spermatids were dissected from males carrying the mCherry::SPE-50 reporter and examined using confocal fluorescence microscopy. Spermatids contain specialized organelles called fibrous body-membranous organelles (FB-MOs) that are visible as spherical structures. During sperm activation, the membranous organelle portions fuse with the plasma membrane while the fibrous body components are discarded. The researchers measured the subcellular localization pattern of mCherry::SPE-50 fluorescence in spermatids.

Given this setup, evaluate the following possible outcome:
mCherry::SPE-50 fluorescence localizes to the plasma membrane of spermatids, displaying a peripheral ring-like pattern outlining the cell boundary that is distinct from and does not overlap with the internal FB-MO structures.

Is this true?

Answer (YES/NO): NO